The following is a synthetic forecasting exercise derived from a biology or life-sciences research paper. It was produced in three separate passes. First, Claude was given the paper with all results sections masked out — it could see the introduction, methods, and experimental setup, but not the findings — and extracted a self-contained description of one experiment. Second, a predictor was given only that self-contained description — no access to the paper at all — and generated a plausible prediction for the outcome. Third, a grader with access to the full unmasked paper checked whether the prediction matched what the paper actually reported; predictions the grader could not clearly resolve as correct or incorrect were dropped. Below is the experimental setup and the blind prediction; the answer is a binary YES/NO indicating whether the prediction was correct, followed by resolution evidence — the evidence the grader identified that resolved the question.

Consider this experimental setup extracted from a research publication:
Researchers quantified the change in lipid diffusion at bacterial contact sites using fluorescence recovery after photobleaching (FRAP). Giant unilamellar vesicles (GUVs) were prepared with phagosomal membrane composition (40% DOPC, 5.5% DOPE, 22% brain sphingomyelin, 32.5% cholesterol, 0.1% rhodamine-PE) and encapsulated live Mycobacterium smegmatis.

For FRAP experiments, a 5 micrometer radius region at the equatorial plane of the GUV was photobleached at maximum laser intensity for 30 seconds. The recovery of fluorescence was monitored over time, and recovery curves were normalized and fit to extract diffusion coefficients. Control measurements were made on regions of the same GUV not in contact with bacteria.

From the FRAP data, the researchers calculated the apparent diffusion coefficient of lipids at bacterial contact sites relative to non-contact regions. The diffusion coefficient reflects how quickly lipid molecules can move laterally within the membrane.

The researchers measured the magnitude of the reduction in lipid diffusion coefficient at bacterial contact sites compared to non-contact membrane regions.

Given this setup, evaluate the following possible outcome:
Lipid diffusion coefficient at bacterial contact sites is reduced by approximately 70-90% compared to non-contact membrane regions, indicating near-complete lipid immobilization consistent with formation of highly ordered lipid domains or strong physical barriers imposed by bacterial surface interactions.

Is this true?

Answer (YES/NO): NO